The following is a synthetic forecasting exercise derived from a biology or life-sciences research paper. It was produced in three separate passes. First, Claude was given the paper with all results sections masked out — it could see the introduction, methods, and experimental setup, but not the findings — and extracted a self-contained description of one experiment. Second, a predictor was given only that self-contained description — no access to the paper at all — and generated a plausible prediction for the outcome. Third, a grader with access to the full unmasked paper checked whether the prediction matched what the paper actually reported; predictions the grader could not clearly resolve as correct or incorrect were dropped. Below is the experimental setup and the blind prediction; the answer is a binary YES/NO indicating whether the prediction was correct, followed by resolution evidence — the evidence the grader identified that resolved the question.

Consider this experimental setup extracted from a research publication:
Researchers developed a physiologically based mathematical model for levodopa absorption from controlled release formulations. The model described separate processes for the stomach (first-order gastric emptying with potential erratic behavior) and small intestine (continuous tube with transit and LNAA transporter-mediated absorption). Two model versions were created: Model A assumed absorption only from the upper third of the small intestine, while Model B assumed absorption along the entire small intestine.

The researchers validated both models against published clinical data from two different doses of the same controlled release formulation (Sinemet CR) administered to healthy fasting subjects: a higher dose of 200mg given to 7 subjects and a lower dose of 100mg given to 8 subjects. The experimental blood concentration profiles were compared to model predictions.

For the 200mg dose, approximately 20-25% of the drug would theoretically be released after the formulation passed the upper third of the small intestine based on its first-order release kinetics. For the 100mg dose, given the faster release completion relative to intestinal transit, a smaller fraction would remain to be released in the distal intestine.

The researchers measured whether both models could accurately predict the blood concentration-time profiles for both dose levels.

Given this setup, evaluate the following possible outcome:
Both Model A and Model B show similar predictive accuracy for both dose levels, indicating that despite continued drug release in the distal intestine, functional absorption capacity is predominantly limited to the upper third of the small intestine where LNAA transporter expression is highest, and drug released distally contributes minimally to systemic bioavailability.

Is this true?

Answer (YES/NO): NO